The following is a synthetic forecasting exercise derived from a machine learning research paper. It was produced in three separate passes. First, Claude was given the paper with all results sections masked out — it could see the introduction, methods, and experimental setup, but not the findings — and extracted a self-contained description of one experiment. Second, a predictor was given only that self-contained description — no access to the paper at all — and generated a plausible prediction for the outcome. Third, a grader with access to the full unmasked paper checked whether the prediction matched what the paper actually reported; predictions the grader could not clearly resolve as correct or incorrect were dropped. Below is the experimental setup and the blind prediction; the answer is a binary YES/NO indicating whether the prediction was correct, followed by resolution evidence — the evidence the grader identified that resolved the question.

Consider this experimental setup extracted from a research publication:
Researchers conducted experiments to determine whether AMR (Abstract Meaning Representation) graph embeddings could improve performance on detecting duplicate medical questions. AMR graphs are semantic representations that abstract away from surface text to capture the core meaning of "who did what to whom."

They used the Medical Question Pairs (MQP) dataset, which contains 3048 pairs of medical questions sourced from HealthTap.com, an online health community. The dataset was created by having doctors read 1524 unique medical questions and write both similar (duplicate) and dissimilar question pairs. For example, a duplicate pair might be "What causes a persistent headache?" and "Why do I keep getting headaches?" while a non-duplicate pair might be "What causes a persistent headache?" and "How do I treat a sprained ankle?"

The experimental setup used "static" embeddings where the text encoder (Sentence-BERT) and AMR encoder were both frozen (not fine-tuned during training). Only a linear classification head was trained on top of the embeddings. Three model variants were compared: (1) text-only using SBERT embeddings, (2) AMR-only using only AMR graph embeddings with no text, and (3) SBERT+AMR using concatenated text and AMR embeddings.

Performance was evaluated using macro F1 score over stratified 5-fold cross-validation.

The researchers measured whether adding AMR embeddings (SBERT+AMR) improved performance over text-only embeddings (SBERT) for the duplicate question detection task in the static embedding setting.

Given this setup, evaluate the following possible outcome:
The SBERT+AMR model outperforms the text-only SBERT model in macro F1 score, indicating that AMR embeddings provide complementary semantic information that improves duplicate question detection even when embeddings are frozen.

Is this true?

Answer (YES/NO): NO